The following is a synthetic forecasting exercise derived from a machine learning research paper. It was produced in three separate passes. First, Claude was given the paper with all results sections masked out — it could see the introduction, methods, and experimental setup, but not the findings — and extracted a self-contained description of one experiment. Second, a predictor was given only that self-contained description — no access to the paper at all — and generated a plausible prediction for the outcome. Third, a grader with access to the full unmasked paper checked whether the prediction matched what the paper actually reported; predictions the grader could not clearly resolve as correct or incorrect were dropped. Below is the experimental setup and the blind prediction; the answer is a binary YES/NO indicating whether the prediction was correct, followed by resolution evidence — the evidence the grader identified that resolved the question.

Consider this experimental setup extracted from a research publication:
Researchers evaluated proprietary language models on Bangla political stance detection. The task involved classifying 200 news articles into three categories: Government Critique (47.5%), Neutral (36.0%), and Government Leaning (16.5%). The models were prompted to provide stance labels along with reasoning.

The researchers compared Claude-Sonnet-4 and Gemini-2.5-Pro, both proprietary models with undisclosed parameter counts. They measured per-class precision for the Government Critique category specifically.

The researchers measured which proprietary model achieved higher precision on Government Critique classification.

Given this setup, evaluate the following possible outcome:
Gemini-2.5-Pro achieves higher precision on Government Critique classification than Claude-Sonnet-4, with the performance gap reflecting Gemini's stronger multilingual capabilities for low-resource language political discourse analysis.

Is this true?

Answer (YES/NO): NO